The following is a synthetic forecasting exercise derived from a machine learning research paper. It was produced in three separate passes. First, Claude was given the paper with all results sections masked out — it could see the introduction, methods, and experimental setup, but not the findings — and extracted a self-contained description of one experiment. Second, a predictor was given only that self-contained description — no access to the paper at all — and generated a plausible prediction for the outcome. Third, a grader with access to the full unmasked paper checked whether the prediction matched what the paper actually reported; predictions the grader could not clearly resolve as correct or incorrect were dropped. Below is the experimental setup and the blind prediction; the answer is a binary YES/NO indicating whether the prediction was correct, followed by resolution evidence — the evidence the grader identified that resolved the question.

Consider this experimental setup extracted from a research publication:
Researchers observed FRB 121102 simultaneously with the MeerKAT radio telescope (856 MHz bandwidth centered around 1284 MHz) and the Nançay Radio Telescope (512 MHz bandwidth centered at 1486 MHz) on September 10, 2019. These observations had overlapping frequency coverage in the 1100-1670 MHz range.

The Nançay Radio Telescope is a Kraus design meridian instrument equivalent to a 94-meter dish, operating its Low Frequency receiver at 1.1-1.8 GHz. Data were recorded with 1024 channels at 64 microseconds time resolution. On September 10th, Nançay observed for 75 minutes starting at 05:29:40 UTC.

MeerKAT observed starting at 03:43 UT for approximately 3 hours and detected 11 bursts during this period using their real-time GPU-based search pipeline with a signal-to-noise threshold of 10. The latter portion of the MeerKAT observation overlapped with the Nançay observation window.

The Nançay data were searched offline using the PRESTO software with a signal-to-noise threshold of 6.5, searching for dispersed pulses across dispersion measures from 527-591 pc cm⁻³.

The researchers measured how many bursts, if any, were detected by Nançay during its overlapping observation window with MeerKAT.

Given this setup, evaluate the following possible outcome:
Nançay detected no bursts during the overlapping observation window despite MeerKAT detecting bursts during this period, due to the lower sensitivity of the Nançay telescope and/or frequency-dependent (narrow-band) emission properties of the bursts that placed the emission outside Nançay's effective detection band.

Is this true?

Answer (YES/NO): NO